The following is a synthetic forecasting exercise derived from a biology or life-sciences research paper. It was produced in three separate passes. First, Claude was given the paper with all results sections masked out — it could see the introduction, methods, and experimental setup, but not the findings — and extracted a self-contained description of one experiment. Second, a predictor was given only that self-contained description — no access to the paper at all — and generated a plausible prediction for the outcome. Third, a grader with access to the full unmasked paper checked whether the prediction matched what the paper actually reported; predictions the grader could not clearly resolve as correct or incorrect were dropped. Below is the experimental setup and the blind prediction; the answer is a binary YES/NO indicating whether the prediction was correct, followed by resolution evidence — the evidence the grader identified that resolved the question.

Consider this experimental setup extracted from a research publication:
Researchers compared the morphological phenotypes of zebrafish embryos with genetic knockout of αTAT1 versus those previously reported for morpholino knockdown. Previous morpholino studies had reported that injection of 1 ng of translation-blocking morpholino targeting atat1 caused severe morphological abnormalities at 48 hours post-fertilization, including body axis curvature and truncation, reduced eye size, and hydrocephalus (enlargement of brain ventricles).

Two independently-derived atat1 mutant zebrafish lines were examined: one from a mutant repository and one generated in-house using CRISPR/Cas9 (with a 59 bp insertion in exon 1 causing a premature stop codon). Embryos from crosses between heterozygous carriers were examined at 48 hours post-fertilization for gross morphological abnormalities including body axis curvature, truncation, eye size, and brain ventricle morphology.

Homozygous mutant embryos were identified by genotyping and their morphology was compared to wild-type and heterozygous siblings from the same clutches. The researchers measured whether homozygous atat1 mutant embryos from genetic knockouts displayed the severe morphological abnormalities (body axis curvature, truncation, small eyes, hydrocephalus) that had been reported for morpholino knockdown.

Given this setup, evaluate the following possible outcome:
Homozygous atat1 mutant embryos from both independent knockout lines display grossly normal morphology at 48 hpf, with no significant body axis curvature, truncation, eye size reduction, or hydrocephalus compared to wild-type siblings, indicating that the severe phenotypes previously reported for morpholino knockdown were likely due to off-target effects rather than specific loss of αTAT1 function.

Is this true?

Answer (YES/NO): YES